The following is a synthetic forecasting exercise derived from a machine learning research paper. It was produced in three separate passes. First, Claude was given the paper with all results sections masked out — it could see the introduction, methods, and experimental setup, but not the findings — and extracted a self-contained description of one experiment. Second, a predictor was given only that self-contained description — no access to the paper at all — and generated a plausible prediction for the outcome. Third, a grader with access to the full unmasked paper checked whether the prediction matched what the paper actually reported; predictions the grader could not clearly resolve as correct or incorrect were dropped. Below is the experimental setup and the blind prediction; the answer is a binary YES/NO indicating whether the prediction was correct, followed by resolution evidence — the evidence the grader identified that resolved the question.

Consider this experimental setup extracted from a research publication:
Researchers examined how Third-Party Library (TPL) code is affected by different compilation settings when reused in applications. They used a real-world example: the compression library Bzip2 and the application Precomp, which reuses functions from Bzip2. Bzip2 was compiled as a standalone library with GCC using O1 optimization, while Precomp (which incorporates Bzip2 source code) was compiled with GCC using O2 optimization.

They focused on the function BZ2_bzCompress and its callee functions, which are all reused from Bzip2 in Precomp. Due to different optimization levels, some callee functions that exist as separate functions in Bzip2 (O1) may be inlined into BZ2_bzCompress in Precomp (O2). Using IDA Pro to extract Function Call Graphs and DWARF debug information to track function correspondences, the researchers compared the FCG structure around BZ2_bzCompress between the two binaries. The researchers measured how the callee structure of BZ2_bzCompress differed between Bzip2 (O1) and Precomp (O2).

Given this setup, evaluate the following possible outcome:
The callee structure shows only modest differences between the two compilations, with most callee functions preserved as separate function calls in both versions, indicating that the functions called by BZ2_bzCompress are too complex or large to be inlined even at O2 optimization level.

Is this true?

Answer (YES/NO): NO